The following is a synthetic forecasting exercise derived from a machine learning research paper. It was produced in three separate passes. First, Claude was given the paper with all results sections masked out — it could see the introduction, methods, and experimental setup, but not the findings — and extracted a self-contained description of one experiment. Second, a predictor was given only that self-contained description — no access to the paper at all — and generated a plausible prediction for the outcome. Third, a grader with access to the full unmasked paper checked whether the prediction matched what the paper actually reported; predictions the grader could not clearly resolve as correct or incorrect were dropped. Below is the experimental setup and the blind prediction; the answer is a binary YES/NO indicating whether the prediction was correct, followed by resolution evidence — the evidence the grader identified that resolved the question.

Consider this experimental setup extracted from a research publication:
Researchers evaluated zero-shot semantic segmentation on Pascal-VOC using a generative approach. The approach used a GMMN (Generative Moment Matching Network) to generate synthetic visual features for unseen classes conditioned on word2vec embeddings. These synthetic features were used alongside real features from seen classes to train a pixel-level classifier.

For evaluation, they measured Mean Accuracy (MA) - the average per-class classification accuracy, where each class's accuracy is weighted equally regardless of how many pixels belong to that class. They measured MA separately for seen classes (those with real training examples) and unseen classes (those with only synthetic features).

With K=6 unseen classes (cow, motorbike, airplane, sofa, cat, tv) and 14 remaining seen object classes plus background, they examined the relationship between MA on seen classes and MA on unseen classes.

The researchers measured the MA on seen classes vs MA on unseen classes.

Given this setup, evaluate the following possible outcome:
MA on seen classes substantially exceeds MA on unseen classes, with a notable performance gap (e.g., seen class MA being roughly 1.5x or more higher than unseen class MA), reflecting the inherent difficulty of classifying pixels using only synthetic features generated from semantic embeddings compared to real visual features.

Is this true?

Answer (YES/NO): NO